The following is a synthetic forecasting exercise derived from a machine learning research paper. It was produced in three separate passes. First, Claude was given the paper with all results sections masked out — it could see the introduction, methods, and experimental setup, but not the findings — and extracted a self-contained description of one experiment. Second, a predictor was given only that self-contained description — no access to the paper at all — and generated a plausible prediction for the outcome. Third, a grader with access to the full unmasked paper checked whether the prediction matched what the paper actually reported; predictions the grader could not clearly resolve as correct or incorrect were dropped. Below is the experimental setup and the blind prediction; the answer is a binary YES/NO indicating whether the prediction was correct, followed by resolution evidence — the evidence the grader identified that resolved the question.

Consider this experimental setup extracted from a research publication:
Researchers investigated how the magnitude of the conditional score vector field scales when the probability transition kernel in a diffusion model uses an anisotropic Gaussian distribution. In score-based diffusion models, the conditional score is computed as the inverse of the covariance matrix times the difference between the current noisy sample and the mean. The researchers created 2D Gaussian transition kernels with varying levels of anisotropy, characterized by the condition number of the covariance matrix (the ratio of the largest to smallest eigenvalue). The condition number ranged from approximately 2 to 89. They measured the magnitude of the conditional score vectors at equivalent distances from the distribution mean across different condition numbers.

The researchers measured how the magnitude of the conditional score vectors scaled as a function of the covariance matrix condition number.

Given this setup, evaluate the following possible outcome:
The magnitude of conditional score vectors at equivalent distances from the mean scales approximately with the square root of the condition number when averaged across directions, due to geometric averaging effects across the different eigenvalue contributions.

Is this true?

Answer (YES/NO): NO